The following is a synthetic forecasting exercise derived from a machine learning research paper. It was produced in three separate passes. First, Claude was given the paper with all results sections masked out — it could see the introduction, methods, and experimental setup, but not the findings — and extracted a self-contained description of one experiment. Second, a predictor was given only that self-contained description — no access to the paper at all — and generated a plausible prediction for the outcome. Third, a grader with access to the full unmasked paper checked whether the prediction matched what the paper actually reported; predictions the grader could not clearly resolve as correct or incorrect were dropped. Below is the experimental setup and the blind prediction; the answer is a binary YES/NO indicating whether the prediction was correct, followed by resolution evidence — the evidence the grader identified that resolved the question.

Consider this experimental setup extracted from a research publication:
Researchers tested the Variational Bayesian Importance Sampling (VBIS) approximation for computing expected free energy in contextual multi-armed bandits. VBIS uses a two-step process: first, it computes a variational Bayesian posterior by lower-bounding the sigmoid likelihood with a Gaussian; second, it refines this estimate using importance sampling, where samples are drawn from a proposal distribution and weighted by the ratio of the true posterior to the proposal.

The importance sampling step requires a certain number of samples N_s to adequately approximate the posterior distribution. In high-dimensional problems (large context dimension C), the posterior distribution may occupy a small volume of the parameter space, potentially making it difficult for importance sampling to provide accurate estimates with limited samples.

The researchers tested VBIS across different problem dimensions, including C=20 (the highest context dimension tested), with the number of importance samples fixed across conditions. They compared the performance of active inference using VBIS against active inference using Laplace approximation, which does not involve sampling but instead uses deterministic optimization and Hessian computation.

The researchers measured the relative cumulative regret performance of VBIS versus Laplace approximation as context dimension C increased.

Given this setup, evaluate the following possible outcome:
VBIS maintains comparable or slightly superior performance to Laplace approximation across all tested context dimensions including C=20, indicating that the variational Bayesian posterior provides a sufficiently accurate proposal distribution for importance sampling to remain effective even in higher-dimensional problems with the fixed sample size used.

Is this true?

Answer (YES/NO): NO